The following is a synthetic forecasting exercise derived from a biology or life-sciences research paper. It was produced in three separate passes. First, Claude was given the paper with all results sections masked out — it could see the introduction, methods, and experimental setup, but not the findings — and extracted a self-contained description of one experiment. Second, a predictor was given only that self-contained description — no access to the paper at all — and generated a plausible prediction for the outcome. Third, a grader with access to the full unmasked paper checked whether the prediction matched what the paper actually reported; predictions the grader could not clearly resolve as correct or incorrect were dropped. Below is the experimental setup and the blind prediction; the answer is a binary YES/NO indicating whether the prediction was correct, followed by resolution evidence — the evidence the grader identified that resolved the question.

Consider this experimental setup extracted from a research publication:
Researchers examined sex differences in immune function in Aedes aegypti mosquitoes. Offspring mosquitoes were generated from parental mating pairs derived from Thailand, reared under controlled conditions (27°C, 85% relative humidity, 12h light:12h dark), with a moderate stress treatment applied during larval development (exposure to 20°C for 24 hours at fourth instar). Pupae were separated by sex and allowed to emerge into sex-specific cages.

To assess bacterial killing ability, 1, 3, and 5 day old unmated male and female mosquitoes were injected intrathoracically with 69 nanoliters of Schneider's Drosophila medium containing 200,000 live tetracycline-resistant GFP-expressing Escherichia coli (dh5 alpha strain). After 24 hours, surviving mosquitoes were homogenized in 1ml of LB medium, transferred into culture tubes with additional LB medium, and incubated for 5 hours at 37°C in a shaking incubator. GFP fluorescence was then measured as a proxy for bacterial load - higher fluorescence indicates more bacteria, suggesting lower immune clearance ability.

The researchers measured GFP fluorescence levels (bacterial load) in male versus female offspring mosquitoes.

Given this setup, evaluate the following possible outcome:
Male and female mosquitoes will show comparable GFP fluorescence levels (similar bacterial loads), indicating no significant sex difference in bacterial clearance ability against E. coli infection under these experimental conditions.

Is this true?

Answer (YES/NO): NO